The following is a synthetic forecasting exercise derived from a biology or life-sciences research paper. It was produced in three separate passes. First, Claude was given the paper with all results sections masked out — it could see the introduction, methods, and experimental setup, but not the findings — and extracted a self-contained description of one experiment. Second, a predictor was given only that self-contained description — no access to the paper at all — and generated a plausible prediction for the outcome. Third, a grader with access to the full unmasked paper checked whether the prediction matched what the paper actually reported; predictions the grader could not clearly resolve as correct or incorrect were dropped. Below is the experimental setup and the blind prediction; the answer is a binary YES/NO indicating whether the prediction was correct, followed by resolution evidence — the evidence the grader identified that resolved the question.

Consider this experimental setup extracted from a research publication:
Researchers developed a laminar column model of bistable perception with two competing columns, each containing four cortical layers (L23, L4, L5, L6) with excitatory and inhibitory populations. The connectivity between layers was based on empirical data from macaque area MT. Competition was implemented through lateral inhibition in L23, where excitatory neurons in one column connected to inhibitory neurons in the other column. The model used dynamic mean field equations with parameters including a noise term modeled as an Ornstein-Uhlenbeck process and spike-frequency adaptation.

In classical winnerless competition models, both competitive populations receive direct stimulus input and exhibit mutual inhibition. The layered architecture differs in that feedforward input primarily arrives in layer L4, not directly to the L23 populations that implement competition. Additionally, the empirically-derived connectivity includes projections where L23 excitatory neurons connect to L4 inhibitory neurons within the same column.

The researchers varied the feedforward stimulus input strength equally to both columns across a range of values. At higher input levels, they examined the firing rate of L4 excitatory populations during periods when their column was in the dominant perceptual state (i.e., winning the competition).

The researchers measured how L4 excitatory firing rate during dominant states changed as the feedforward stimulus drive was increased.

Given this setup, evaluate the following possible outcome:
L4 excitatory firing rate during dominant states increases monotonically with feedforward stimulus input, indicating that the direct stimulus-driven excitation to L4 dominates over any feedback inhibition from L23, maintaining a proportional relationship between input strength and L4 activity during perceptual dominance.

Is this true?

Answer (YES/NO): NO